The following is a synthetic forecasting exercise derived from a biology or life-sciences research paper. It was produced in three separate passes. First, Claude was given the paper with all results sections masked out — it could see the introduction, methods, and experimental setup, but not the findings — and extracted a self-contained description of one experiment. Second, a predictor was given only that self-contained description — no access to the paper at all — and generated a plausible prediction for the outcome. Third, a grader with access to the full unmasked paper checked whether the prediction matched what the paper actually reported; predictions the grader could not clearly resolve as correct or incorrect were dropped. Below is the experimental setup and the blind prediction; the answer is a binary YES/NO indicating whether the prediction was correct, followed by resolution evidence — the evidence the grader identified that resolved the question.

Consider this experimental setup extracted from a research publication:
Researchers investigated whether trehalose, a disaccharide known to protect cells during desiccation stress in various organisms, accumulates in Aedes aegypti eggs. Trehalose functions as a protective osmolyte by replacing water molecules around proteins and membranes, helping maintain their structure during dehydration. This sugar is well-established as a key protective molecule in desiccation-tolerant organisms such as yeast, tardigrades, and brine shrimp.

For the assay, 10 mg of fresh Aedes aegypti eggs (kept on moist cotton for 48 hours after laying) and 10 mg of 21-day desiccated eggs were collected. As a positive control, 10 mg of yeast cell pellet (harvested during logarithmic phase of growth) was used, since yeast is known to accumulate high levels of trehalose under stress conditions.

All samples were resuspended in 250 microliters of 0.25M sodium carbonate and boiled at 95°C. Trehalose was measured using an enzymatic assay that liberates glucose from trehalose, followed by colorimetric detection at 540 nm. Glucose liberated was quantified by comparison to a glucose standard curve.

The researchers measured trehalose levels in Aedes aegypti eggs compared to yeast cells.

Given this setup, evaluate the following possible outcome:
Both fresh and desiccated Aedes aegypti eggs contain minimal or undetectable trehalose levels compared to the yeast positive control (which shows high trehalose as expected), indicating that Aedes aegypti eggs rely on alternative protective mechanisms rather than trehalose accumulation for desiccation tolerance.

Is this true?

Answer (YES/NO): YES